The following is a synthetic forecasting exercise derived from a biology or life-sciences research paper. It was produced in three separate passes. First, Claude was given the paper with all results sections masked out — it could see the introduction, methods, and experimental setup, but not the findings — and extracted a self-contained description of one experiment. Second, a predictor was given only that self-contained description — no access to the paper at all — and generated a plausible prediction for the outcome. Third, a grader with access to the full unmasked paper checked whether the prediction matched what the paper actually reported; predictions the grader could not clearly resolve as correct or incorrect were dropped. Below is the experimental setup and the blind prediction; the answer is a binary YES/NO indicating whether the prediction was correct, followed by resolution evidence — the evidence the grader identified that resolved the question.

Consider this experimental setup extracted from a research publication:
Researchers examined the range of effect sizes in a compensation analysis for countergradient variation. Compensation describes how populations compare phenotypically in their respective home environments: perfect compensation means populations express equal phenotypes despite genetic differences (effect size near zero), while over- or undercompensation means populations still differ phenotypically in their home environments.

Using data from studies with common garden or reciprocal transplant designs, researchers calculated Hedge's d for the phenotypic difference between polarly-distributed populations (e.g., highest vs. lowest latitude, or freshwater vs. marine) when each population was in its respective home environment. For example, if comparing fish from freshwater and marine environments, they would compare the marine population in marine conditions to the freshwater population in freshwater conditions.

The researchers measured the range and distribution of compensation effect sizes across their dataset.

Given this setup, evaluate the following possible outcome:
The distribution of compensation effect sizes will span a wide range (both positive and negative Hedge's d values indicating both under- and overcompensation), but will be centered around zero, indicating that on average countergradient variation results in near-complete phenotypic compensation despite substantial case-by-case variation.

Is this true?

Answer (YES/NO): NO